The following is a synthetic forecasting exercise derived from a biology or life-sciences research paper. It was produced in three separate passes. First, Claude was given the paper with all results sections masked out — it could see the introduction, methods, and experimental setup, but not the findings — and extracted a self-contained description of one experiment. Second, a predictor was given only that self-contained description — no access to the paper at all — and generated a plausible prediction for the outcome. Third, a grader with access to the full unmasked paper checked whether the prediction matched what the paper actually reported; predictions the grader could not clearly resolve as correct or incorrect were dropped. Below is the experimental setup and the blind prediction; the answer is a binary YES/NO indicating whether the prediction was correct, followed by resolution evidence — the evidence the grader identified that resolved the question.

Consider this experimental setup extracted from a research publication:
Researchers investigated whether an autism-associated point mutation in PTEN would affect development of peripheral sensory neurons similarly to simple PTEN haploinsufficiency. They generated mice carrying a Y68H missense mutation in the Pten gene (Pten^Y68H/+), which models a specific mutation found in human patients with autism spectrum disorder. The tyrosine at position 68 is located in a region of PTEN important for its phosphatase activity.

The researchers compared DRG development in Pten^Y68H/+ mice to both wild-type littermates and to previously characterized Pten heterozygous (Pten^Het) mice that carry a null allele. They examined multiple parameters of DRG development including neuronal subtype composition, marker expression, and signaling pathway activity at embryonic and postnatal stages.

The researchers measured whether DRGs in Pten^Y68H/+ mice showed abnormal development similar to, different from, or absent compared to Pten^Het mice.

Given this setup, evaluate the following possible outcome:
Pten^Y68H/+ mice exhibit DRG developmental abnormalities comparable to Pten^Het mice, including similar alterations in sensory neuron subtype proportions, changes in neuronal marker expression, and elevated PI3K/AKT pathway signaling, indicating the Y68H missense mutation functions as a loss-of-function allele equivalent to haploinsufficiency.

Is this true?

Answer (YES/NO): NO